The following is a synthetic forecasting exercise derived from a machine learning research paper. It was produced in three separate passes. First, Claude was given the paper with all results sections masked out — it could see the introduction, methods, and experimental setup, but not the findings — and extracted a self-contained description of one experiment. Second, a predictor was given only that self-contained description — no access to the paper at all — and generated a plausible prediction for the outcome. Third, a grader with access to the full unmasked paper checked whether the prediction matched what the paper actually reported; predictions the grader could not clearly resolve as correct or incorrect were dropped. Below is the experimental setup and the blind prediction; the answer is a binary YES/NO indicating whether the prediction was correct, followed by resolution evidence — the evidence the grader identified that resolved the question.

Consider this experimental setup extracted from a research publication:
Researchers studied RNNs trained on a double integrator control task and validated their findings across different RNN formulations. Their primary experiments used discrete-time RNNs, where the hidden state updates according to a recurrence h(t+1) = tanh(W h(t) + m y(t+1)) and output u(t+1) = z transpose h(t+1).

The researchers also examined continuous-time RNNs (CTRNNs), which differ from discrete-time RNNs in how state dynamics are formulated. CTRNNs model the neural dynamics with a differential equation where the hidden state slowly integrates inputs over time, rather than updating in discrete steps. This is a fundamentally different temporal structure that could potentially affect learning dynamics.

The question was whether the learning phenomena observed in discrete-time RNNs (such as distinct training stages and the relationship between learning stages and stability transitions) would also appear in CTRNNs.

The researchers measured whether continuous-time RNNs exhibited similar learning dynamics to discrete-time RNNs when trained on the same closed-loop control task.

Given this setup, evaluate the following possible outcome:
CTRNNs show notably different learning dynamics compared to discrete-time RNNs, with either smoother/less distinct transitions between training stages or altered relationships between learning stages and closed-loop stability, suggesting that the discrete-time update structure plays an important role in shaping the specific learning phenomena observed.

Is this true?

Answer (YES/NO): NO